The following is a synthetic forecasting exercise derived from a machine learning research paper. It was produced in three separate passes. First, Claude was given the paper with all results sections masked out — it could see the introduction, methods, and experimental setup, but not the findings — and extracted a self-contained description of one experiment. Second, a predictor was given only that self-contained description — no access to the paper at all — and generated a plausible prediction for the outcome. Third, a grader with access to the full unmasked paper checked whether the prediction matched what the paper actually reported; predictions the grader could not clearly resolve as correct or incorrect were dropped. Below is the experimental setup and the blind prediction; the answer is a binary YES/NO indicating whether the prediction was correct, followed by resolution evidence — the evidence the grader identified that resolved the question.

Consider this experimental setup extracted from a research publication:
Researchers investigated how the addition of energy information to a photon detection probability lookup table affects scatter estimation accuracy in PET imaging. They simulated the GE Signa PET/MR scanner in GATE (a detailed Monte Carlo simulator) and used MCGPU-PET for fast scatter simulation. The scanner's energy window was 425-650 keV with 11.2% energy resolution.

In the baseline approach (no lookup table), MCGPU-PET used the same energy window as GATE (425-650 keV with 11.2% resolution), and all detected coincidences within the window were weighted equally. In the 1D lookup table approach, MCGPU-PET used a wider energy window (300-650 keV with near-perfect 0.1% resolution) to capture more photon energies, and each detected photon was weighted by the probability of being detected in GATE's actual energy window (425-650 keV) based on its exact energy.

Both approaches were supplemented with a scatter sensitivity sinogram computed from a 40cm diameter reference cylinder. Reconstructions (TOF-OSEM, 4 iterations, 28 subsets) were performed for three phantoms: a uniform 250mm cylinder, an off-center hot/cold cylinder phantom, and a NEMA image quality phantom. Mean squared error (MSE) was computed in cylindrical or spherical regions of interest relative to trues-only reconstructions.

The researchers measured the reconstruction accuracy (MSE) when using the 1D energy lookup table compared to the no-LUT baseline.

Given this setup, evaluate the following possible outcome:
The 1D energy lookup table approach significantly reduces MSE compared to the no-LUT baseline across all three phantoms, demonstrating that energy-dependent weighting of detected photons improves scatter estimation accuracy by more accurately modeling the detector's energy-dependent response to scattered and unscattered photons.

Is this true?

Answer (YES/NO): NO